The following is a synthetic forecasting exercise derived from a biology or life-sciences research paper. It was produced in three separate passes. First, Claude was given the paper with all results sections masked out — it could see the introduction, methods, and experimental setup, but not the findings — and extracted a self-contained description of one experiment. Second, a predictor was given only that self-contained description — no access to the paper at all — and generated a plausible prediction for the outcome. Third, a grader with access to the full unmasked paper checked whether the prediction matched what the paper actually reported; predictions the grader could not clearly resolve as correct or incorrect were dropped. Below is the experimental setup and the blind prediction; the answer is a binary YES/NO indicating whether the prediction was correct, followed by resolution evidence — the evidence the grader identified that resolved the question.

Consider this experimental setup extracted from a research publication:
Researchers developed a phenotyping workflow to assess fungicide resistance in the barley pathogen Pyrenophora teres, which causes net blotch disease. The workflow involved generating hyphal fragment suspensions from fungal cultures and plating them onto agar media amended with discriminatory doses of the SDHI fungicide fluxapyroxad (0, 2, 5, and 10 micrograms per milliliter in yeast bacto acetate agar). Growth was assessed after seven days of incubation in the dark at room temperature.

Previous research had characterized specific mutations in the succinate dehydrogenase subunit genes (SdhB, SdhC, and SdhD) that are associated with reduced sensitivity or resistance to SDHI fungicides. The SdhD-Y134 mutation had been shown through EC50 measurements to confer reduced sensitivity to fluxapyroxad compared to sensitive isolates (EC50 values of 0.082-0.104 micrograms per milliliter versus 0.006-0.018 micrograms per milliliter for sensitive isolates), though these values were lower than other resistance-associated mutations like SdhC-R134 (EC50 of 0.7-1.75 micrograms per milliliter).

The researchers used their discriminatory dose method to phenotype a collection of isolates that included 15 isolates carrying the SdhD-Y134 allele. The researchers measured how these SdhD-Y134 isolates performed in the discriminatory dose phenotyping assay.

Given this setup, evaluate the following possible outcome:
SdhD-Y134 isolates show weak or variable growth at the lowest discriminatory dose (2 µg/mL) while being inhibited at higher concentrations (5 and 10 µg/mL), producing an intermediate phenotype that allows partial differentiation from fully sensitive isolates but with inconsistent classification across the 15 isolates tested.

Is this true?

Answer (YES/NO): NO